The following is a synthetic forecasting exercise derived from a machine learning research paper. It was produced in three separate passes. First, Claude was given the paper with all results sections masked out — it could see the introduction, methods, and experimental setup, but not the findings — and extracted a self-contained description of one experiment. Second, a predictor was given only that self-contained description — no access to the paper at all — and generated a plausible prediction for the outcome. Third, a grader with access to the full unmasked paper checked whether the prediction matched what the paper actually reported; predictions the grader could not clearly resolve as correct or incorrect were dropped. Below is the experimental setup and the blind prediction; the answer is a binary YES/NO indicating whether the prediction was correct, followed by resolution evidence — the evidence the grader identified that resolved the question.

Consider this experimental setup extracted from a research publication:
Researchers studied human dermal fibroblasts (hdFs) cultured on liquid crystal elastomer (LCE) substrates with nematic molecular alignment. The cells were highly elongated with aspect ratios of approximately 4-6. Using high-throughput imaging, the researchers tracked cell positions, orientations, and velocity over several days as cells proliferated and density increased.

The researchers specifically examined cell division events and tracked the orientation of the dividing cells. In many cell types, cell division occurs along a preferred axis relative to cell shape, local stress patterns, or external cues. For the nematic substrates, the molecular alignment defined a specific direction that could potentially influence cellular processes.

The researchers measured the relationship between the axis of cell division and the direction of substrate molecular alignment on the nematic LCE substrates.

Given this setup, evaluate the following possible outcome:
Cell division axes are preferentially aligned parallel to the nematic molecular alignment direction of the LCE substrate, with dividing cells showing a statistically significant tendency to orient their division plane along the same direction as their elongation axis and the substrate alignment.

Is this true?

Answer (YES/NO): YES